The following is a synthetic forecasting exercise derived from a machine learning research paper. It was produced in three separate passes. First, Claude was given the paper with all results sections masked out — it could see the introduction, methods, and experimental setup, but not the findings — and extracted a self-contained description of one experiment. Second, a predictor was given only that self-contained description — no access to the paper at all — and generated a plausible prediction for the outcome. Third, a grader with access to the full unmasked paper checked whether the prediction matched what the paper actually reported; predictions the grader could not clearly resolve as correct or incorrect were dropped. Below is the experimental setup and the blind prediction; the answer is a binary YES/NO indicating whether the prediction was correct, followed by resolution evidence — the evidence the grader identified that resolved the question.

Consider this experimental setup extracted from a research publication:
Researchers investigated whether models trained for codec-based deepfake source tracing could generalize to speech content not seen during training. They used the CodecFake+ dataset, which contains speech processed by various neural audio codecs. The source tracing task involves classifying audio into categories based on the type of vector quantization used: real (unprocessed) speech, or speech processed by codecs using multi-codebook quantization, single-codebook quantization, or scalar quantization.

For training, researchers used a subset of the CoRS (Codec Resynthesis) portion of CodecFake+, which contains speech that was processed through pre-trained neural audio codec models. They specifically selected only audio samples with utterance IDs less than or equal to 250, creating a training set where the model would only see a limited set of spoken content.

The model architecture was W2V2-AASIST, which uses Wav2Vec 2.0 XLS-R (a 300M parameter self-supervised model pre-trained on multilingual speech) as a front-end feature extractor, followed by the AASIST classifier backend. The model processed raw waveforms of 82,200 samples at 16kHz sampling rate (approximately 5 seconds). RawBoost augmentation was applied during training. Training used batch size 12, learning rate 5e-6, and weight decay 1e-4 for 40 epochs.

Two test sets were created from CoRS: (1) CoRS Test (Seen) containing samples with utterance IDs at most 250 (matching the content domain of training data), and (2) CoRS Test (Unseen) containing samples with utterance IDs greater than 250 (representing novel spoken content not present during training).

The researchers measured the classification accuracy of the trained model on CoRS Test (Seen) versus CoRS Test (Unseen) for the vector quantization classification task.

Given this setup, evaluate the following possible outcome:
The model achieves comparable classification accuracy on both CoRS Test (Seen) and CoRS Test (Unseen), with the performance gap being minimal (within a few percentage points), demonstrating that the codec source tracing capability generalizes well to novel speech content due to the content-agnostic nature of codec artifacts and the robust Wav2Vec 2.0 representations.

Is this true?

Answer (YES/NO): NO